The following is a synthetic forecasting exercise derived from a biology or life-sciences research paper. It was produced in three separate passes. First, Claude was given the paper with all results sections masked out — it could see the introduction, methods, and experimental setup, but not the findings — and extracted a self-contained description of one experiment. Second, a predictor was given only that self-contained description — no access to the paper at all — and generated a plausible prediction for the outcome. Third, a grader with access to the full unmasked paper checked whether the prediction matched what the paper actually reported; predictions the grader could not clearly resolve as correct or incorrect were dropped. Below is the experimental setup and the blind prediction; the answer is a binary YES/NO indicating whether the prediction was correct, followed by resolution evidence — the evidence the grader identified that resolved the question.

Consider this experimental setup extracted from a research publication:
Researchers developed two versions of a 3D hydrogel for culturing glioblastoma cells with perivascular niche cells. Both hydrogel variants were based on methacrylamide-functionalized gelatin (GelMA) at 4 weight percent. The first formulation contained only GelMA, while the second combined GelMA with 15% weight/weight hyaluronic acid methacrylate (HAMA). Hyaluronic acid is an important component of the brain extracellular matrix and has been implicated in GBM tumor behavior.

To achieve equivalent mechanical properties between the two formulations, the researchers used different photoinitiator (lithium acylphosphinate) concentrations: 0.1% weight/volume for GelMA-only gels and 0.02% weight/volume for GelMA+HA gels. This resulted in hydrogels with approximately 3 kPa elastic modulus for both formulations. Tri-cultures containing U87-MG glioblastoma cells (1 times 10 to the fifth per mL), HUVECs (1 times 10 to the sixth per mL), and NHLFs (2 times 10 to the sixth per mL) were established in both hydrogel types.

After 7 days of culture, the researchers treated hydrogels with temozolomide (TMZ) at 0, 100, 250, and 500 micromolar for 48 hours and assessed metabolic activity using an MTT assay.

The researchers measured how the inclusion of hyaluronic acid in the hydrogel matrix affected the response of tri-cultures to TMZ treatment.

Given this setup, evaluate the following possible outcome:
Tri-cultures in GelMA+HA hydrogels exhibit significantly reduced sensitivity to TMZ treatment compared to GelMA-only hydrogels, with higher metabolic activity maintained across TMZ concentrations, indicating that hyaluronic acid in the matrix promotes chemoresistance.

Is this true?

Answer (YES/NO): NO